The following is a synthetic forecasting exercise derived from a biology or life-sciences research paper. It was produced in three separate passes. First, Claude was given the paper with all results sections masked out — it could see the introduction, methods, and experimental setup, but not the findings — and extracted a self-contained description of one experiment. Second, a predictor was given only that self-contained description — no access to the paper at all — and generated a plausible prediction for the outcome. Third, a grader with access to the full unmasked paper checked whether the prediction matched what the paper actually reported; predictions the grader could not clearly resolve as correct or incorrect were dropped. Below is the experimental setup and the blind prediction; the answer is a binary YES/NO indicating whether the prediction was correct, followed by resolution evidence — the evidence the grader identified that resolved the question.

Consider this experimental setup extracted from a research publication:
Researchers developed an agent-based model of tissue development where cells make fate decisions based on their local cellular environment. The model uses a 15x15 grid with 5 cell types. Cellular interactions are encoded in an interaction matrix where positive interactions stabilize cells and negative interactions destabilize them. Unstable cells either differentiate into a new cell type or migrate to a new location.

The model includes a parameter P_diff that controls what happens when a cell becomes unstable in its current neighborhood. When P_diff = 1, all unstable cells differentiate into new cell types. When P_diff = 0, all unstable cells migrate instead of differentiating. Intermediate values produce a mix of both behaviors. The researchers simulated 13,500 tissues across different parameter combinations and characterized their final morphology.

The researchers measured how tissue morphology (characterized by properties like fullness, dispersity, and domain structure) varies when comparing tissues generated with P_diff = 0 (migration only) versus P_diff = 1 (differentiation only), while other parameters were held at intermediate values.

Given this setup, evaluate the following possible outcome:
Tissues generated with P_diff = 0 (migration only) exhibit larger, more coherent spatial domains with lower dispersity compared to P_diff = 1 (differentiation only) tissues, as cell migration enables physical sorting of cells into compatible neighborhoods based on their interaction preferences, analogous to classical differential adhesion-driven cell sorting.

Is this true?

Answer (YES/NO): NO